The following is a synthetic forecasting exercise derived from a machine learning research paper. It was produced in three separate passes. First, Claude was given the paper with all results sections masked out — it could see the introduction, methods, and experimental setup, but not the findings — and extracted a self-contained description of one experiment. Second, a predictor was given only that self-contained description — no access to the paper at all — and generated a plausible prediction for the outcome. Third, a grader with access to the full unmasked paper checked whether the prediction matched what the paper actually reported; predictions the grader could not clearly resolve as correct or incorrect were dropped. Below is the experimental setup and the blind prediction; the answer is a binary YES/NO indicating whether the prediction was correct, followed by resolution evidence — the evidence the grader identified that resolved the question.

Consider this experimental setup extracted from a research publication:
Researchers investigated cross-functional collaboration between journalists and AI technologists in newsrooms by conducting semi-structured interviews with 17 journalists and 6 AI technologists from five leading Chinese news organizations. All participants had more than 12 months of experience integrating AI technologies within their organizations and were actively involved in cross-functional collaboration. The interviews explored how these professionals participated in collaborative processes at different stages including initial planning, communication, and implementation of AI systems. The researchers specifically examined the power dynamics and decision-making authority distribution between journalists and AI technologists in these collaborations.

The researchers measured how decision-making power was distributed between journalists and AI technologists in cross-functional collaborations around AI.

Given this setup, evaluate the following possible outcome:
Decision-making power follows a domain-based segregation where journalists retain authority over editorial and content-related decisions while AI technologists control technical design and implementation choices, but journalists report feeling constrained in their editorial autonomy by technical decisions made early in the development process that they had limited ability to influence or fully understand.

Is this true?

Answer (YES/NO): NO